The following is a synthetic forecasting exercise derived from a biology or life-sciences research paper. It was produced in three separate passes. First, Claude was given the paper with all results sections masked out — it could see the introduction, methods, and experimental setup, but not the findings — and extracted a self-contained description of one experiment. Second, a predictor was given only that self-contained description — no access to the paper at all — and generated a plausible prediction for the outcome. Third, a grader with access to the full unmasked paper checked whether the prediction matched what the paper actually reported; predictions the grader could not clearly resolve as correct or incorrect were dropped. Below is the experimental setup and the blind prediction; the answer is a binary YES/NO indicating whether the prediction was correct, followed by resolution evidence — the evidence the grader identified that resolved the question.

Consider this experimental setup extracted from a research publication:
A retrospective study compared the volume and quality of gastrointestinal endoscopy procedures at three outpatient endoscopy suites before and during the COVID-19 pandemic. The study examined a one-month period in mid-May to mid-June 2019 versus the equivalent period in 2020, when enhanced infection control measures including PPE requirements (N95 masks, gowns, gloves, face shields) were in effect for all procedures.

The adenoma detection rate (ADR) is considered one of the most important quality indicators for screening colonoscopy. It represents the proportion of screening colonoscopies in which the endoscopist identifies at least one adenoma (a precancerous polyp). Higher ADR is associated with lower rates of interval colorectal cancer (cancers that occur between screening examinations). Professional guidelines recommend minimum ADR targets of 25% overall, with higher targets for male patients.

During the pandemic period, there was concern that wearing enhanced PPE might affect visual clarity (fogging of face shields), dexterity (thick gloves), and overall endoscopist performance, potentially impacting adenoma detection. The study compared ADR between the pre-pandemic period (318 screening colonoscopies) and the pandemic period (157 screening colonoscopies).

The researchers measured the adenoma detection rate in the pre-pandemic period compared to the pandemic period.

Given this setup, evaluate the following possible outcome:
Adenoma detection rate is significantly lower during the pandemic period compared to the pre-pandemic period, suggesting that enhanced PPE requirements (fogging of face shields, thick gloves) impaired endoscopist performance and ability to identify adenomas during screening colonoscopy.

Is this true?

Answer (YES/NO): NO